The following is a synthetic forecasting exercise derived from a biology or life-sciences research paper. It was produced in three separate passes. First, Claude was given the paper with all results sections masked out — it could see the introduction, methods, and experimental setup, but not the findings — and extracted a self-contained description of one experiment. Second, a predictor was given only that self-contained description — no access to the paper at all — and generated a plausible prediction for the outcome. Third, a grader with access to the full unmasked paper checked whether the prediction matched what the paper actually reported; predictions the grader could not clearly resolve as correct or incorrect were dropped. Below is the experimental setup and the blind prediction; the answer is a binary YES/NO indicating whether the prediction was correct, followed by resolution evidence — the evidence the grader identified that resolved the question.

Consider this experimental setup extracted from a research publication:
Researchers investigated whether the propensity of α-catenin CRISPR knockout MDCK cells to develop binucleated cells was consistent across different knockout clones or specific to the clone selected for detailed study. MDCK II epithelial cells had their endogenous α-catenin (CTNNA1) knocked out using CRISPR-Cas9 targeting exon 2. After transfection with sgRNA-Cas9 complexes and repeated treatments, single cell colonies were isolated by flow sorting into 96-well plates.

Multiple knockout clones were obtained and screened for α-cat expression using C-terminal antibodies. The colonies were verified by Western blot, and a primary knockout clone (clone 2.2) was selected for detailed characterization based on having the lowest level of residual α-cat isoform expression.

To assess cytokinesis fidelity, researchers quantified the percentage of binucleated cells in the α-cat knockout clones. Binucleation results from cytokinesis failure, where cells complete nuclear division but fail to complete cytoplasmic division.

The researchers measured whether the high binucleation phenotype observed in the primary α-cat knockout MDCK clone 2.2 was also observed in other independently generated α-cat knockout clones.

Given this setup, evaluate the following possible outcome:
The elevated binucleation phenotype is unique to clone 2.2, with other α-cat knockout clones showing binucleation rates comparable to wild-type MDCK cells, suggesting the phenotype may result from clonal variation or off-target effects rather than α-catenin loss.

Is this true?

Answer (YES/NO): NO